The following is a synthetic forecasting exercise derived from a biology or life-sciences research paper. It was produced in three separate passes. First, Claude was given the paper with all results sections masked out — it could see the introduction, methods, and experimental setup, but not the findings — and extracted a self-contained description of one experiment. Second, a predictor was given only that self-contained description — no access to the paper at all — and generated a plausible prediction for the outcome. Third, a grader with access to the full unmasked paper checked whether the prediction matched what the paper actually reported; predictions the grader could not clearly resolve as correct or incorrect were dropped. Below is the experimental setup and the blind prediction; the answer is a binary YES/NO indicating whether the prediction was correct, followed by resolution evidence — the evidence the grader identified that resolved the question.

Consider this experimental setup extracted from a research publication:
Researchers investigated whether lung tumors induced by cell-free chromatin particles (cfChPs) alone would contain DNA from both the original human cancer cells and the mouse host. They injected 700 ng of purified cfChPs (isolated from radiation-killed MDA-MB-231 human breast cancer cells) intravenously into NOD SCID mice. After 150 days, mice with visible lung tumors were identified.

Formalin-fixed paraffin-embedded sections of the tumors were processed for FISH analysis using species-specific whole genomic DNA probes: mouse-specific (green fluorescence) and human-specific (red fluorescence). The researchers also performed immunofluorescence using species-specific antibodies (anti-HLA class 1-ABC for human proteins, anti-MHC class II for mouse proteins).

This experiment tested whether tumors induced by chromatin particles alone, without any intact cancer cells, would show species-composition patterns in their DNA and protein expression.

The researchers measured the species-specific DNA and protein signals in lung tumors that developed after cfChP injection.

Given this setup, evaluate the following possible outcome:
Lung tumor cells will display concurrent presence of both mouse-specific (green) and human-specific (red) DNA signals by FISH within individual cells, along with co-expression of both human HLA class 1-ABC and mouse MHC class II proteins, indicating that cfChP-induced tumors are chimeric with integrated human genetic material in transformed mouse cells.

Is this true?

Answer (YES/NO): YES